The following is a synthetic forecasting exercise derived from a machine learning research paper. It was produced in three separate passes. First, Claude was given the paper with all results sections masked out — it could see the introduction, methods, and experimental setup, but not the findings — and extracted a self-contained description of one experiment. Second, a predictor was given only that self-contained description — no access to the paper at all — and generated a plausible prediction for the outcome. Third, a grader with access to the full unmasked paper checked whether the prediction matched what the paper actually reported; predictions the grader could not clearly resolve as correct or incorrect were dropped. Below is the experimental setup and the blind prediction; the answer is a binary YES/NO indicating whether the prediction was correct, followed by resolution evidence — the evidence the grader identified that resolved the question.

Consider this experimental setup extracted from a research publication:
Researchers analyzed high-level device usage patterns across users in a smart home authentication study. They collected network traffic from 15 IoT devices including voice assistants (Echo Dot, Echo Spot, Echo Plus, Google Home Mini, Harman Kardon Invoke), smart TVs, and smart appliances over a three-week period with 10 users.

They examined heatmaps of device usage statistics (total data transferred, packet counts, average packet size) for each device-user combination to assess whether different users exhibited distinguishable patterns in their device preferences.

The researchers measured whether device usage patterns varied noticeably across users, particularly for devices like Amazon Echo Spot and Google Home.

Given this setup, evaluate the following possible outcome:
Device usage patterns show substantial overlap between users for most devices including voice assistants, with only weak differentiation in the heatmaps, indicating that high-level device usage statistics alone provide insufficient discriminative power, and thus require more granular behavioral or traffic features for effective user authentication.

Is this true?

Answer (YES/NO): NO